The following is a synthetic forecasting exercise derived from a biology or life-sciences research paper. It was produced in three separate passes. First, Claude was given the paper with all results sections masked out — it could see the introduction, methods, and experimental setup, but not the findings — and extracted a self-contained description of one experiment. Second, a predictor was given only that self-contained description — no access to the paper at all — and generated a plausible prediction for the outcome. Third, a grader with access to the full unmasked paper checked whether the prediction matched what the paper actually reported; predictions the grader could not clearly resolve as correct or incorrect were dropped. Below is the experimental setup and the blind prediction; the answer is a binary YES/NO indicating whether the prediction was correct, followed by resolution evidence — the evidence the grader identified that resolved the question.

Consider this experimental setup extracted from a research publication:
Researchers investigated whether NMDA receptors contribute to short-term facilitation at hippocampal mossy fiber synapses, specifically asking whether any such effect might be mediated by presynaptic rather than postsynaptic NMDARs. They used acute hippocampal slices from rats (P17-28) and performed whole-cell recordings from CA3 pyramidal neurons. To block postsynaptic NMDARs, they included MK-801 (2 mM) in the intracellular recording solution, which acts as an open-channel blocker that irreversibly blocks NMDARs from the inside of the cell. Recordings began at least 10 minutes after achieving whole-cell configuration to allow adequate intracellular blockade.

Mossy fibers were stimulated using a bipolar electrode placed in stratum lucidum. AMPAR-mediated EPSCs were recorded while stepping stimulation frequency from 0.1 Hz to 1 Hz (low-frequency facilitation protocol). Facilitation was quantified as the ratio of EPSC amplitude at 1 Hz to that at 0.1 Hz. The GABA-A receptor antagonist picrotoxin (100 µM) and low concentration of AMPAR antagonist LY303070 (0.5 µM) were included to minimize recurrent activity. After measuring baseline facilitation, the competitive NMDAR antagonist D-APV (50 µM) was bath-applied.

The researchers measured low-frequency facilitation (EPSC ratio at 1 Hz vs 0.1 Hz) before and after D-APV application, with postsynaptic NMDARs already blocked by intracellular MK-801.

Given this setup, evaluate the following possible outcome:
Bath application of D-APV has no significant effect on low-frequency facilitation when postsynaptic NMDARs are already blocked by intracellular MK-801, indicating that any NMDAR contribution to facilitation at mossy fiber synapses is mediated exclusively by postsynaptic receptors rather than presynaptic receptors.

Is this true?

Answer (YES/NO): NO